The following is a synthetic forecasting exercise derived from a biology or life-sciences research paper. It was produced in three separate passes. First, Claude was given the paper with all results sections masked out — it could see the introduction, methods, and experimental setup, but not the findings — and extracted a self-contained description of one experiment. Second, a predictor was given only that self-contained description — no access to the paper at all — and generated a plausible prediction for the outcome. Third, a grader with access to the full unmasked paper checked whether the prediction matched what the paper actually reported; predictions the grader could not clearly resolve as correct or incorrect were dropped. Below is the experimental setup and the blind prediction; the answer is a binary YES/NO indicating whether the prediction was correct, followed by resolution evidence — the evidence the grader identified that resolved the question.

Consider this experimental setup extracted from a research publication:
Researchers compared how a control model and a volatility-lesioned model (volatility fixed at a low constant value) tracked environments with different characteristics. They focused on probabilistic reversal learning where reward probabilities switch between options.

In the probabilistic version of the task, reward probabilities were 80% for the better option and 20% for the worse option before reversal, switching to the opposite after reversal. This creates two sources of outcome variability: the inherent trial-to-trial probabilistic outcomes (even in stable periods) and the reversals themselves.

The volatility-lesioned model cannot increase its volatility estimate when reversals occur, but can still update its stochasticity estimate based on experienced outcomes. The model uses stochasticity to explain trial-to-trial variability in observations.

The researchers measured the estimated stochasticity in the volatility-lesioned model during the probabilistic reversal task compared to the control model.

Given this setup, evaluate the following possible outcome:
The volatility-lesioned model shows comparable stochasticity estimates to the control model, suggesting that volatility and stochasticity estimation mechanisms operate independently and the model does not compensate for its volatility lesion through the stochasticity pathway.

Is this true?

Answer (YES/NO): NO